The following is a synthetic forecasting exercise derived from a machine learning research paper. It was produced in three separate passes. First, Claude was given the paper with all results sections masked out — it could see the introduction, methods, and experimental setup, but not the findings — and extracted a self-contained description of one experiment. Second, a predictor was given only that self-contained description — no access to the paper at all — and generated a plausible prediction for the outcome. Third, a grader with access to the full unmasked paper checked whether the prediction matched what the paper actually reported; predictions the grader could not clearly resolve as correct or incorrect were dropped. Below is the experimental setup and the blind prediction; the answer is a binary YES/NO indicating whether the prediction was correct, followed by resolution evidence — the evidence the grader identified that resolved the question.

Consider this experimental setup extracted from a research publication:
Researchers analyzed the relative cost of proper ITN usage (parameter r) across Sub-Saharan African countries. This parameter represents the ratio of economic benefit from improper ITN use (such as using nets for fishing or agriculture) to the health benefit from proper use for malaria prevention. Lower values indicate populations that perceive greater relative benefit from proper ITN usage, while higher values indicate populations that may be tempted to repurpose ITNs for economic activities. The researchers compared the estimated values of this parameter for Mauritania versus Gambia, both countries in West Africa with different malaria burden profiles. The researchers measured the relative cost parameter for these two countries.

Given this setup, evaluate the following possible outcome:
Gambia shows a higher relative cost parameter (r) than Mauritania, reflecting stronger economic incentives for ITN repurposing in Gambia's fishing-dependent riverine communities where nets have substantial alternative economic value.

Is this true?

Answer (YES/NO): NO